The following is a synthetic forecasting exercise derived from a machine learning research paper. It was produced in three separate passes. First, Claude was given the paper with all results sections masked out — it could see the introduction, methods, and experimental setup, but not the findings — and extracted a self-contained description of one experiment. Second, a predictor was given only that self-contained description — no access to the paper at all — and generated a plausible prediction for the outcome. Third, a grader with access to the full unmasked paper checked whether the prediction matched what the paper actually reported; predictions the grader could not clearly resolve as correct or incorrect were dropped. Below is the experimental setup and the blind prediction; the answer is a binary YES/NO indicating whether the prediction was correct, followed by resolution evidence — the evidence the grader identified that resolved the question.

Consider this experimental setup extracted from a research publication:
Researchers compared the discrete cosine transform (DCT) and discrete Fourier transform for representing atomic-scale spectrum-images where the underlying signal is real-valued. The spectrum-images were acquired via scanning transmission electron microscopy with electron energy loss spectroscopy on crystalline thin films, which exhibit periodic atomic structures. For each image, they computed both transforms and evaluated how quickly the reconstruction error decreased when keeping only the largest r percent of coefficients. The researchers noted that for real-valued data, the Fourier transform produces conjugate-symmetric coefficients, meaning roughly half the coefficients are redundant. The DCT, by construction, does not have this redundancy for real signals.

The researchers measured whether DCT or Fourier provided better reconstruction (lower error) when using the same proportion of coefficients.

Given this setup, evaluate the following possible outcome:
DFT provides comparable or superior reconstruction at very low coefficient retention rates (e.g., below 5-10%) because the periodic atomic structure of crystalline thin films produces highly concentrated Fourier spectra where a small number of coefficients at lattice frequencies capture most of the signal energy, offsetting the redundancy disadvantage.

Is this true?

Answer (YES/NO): NO